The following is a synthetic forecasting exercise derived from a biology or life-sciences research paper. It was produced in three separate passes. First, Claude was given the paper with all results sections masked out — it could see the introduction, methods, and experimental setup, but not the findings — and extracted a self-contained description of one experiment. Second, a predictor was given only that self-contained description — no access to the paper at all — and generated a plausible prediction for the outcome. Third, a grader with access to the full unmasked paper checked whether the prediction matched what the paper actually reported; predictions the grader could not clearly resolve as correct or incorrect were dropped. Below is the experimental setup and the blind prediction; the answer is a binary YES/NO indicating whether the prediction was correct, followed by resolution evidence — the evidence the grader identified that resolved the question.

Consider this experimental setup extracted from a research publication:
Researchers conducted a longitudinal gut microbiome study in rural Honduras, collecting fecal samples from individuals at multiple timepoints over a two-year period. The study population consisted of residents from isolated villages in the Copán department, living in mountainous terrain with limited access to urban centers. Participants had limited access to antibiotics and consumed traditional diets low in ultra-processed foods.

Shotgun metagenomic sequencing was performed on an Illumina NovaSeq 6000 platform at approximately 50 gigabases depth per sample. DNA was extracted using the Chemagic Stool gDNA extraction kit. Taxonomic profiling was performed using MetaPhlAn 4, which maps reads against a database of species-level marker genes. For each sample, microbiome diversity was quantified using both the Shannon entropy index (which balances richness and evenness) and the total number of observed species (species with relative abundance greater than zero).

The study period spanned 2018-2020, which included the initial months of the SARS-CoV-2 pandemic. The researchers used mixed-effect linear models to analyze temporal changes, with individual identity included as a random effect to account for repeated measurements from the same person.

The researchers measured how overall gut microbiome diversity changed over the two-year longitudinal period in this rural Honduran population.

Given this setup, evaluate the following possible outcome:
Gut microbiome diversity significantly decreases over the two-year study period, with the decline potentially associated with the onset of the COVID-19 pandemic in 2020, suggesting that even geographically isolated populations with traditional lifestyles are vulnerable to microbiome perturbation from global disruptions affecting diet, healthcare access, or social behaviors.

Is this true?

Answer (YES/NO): YES